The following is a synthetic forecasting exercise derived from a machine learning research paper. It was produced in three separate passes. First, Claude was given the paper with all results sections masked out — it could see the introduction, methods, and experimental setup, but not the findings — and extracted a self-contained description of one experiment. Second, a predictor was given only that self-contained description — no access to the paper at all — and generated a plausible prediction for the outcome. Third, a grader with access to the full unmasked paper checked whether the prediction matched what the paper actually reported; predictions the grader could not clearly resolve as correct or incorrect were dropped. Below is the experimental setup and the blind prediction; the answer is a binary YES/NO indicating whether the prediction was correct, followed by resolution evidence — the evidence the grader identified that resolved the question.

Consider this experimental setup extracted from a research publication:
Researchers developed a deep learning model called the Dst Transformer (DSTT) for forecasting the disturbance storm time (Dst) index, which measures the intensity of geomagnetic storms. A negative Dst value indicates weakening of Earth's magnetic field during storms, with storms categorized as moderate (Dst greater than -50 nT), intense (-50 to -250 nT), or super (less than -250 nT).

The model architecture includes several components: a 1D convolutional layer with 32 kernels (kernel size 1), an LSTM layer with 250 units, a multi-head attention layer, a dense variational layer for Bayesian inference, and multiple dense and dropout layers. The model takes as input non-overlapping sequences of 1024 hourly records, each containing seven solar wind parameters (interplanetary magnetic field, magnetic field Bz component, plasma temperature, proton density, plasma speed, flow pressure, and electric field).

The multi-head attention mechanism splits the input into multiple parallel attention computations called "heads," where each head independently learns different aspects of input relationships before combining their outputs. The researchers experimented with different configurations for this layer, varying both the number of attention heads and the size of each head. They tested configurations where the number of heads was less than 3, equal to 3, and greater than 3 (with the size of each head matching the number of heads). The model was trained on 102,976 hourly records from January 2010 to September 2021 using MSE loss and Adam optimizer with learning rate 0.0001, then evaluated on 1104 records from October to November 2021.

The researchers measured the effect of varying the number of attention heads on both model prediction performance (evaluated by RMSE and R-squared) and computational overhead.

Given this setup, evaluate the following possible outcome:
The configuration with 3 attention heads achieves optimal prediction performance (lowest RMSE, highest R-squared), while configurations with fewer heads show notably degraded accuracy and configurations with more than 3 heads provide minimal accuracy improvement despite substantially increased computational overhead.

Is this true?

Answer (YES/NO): NO